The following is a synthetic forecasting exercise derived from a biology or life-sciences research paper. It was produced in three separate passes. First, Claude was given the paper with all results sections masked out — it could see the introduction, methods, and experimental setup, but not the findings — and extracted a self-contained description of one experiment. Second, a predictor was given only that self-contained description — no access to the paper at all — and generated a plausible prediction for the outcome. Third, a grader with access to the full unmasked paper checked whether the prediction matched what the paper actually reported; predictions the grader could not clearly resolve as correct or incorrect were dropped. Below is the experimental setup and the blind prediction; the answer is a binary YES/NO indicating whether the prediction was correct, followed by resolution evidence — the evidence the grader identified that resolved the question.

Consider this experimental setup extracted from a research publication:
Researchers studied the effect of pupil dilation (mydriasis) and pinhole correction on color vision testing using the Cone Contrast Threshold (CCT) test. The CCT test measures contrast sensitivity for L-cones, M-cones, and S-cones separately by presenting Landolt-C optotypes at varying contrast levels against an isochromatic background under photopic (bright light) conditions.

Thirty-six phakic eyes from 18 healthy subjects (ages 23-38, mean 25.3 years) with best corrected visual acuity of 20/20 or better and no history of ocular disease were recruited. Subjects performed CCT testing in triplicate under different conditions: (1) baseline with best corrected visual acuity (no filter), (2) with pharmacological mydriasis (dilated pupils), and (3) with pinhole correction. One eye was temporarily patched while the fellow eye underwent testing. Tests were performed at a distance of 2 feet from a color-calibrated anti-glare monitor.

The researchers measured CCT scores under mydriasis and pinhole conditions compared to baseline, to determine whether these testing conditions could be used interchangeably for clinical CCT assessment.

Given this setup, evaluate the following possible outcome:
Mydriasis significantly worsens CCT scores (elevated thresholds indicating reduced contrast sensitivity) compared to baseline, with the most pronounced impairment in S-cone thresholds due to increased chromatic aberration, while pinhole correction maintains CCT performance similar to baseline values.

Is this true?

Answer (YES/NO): NO